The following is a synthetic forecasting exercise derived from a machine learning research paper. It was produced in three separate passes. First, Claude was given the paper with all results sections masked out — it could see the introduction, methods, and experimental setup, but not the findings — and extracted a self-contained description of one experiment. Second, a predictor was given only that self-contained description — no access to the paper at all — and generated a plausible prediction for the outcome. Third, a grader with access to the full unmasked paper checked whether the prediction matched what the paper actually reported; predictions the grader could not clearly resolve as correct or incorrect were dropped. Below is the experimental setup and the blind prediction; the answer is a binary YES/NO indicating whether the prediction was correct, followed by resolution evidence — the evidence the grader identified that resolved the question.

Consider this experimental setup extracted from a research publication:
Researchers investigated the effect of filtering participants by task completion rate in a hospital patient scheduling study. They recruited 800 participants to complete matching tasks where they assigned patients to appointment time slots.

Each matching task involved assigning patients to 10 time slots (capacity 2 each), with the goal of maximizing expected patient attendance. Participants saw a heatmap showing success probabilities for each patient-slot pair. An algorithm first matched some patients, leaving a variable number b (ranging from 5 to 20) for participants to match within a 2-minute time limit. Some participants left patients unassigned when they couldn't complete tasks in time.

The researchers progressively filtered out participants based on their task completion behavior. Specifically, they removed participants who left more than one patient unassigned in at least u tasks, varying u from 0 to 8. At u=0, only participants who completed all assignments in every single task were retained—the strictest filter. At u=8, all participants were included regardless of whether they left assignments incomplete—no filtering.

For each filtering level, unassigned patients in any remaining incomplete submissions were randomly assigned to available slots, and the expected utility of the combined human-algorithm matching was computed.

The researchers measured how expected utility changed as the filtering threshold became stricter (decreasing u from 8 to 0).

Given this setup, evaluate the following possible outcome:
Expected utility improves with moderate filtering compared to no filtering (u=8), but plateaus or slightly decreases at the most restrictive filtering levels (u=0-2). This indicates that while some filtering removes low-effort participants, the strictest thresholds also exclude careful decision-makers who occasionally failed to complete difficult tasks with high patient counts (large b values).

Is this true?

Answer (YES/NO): NO